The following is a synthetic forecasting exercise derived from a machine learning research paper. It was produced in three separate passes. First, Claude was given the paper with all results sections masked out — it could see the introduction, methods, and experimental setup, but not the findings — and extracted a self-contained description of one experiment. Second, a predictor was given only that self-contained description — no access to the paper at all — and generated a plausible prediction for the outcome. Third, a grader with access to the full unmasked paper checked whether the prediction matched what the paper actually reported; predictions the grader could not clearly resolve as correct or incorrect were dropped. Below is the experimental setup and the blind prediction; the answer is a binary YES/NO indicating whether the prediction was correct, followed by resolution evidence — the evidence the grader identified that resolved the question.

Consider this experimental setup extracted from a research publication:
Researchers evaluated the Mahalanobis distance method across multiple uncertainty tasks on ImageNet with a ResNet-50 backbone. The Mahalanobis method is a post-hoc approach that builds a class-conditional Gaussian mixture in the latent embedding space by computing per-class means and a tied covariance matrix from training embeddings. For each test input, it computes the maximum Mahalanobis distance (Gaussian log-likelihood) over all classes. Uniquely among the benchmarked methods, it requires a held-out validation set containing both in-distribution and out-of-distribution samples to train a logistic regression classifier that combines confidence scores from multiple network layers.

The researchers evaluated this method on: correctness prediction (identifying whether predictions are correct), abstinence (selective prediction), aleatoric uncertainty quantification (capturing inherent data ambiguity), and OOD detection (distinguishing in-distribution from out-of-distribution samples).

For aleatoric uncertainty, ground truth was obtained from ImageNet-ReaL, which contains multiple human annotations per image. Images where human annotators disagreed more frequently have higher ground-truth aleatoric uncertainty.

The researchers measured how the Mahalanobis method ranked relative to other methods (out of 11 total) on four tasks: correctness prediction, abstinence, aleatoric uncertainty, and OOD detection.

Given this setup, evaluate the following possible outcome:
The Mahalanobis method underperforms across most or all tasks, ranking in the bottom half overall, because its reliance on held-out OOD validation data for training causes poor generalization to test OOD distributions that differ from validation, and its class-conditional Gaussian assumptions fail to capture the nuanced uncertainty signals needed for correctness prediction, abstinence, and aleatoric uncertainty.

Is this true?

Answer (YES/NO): NO